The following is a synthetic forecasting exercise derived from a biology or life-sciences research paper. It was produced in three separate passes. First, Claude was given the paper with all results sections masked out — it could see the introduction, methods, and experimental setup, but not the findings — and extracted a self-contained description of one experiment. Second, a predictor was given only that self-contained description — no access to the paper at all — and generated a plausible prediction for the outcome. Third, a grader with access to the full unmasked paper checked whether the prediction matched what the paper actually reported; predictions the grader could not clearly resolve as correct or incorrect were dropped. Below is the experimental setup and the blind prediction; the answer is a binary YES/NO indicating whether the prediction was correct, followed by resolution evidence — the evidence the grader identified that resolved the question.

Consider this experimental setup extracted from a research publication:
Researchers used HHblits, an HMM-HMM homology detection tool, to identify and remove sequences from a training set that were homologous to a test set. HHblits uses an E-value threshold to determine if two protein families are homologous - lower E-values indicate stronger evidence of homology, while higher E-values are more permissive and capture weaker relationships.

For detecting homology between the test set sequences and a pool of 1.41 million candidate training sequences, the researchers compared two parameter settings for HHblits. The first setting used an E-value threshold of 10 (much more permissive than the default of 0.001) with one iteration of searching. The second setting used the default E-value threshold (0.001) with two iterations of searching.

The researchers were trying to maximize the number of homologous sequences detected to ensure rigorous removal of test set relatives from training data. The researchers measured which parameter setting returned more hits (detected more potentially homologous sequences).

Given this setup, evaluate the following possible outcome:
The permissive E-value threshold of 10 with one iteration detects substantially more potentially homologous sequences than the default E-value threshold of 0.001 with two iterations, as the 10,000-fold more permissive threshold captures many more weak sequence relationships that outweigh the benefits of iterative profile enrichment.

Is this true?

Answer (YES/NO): YES